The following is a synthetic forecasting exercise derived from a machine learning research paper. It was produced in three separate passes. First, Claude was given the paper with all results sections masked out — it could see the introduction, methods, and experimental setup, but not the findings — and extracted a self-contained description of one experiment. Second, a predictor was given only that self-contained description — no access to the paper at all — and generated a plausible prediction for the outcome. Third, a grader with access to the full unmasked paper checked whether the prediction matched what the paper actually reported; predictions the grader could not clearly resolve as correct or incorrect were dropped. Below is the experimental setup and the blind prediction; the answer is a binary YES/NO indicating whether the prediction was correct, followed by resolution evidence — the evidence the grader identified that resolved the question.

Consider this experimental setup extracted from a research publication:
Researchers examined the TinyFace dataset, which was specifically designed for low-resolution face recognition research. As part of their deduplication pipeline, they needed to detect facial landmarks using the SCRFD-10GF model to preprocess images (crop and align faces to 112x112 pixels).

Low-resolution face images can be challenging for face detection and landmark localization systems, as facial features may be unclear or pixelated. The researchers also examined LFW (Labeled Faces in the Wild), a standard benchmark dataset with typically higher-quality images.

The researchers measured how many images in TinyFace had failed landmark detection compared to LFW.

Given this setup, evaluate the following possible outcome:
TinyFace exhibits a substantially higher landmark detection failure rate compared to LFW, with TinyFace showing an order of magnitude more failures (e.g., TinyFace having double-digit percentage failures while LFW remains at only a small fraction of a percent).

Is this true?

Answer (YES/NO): NO